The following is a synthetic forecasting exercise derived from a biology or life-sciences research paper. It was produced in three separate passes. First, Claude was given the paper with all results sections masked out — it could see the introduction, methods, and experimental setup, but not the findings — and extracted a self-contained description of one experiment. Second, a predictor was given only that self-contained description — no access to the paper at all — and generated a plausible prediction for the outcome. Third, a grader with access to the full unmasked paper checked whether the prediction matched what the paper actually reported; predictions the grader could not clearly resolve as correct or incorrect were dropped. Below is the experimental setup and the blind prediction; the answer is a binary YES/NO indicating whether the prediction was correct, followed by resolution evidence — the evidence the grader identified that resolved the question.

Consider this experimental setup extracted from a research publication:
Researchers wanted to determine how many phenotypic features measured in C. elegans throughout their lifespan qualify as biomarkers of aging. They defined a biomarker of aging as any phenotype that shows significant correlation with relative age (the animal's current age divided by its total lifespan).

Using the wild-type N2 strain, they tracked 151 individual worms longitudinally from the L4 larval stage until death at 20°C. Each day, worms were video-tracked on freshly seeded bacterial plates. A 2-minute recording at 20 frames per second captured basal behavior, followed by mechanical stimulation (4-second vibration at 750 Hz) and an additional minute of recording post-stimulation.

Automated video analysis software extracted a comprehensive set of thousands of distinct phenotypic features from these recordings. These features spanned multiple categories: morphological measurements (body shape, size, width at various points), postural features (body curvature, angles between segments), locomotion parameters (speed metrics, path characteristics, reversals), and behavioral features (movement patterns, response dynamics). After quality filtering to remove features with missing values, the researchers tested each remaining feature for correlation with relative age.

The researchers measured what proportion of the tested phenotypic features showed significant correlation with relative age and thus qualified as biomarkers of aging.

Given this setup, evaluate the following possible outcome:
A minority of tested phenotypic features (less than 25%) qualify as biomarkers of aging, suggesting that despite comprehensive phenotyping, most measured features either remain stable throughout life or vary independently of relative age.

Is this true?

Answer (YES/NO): NO